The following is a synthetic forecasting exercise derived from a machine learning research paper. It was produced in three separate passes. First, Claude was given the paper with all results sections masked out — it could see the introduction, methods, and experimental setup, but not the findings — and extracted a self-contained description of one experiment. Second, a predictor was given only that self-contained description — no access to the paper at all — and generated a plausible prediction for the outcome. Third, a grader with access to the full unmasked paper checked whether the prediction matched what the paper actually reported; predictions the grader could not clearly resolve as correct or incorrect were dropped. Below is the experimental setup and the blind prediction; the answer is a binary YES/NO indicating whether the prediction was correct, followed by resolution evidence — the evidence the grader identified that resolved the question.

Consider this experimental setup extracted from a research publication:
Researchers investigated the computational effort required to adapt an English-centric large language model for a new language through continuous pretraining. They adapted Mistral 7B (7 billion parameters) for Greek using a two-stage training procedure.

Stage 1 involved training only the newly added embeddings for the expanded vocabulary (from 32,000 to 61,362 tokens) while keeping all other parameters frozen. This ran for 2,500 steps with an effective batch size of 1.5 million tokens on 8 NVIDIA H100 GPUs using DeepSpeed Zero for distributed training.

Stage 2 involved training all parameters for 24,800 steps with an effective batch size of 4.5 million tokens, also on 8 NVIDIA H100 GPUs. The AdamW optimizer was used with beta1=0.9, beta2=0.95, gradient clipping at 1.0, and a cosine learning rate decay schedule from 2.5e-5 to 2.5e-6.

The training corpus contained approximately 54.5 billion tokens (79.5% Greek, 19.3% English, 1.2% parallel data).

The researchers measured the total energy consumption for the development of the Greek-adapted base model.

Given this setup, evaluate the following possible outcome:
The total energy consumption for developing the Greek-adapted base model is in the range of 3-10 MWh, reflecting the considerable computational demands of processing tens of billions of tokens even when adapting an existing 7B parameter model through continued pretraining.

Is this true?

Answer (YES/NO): NO